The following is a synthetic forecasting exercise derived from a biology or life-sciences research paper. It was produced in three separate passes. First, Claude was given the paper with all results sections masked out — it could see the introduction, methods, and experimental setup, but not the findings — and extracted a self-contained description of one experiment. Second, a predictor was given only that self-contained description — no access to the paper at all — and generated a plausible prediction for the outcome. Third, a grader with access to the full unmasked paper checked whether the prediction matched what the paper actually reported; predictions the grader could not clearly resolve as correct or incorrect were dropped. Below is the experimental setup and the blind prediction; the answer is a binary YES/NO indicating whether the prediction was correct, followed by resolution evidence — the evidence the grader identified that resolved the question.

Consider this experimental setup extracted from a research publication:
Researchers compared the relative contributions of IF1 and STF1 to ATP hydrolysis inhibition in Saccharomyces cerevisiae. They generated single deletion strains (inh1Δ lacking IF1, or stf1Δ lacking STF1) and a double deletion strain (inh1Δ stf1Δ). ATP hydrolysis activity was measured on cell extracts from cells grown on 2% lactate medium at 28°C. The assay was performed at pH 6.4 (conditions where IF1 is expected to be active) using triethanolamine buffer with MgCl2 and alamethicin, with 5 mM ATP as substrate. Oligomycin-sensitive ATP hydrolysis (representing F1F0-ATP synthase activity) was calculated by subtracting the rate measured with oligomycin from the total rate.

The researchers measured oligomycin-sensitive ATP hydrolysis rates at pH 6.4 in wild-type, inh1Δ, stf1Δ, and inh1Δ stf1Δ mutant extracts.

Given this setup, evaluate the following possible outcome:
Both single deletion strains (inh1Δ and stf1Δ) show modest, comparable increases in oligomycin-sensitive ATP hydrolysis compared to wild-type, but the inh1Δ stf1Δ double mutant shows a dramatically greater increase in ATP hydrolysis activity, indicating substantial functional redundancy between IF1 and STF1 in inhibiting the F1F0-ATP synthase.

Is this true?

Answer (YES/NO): NO